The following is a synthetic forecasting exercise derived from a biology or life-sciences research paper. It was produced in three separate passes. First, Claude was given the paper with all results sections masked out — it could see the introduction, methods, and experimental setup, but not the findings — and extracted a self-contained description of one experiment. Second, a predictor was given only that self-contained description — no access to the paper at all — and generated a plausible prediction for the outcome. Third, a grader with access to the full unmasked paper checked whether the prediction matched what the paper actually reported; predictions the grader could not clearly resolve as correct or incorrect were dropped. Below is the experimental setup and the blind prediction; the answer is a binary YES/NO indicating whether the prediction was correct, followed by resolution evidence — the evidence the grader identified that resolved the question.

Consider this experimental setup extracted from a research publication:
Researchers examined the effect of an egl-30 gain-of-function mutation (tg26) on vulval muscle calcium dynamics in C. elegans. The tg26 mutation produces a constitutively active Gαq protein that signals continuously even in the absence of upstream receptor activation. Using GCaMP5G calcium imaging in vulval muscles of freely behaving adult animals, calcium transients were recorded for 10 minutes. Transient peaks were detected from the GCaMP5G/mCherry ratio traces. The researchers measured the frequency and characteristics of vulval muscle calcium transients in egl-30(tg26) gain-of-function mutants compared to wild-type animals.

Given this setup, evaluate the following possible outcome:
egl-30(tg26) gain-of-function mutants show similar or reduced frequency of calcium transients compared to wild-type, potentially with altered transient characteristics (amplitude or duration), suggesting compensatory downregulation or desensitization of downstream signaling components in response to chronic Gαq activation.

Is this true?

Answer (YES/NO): NO